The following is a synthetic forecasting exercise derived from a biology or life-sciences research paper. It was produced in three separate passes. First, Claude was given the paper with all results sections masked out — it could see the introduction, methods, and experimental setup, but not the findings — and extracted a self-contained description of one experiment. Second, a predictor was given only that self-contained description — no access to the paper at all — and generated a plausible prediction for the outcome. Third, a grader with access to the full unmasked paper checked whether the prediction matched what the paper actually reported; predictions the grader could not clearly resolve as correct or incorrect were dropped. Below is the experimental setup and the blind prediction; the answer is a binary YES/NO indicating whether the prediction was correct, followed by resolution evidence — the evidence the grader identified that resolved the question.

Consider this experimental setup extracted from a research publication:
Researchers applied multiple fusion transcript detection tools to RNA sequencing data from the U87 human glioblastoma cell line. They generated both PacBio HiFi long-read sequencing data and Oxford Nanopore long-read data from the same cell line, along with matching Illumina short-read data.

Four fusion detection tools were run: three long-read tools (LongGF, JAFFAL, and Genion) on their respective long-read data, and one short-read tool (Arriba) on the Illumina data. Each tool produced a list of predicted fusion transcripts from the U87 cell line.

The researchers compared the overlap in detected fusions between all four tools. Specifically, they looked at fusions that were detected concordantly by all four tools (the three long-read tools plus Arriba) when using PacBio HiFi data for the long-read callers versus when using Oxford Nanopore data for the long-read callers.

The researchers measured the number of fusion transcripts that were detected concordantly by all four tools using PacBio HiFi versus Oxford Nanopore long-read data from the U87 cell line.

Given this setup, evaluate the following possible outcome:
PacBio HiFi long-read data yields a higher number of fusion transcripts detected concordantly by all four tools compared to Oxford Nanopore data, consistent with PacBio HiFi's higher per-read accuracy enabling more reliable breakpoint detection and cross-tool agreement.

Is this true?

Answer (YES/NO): YES